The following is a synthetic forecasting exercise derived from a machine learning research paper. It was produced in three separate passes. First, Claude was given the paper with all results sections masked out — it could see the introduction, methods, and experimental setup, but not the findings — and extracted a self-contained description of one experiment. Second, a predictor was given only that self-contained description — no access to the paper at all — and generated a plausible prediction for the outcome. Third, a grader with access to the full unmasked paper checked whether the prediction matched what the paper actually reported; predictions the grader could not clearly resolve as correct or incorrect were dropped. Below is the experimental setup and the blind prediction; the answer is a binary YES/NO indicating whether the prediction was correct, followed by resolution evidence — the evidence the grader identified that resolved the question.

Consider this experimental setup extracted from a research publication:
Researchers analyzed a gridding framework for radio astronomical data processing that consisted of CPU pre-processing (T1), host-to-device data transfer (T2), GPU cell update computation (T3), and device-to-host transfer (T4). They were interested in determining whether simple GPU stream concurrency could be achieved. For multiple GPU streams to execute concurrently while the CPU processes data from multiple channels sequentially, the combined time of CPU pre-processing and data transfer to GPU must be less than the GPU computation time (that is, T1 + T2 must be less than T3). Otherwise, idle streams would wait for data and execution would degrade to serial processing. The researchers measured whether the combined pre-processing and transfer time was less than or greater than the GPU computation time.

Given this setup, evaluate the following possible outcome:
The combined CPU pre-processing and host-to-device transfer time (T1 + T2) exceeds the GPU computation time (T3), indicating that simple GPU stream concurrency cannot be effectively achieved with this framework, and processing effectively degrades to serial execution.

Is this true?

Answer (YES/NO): YES